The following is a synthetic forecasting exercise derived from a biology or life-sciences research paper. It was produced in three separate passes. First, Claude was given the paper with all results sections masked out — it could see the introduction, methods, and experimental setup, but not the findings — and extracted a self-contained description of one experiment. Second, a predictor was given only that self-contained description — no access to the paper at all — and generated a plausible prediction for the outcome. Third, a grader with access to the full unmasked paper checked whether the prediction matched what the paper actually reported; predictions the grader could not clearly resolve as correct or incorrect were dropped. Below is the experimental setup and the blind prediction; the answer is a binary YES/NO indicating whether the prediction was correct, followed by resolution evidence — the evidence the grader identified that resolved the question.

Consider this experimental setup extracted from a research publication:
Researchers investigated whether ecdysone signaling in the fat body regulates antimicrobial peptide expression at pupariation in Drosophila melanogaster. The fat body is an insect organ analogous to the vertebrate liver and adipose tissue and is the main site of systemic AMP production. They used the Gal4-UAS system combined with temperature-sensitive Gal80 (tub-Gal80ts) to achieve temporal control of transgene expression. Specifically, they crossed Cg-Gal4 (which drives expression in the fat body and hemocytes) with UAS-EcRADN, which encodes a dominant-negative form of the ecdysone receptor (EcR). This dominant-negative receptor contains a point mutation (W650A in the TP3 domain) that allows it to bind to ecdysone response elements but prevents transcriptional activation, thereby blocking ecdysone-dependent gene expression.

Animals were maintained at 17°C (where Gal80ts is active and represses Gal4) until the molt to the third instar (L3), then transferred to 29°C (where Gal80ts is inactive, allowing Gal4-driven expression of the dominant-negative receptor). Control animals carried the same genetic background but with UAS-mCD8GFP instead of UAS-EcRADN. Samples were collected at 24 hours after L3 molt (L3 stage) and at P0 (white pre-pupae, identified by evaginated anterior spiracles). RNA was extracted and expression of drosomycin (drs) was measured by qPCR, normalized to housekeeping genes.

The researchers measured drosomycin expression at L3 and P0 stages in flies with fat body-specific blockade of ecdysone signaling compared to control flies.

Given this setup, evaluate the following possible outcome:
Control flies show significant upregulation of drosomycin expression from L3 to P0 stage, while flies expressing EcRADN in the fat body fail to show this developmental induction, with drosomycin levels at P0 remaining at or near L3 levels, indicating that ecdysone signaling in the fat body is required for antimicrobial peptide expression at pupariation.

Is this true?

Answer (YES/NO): YES